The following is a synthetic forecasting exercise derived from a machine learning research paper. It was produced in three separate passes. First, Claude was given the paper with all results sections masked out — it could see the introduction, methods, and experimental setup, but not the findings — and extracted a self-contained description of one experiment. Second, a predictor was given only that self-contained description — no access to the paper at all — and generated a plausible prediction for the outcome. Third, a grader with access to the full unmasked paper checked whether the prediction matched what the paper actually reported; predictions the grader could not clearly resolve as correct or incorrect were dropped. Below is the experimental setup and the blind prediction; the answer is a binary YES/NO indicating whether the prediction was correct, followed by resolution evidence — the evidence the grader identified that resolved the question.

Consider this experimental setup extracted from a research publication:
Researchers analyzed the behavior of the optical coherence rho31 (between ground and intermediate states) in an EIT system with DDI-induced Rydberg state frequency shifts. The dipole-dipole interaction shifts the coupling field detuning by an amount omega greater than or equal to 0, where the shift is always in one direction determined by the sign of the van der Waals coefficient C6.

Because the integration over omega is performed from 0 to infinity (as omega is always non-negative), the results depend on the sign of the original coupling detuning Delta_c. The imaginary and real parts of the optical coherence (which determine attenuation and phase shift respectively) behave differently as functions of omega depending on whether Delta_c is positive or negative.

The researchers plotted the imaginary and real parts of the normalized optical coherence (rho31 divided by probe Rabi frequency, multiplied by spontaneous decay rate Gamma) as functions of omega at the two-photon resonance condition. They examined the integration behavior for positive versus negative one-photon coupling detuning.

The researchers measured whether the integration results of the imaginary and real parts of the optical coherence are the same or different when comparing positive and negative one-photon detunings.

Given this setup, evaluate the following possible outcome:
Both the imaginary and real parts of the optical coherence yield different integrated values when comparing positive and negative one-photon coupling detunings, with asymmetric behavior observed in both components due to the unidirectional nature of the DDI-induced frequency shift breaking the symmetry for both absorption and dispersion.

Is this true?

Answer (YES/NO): YES